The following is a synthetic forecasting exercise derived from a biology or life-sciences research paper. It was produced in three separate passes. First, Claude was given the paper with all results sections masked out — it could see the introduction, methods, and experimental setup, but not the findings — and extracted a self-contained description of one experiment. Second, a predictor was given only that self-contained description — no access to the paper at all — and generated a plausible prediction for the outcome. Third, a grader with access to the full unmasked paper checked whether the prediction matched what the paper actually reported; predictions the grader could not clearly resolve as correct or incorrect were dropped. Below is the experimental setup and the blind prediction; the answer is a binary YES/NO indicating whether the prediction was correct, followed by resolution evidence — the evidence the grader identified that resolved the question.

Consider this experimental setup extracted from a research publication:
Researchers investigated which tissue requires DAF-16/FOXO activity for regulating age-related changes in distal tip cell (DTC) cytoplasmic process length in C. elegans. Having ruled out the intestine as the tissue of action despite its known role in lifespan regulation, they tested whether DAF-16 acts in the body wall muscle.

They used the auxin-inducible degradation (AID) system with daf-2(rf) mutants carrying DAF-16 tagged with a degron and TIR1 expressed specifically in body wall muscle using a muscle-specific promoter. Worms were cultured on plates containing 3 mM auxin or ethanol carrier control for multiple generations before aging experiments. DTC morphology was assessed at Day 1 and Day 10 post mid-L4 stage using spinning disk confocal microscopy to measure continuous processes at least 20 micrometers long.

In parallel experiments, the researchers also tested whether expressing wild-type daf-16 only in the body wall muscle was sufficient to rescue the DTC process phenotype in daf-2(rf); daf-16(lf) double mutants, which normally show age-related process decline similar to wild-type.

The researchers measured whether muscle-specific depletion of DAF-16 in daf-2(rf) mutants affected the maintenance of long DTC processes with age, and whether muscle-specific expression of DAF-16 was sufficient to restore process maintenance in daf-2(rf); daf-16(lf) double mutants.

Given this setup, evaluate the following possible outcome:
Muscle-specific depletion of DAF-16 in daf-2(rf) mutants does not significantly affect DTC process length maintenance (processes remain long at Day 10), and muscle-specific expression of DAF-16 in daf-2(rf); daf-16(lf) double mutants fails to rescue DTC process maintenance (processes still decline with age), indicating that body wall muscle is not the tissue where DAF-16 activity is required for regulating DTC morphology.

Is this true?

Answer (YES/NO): NO